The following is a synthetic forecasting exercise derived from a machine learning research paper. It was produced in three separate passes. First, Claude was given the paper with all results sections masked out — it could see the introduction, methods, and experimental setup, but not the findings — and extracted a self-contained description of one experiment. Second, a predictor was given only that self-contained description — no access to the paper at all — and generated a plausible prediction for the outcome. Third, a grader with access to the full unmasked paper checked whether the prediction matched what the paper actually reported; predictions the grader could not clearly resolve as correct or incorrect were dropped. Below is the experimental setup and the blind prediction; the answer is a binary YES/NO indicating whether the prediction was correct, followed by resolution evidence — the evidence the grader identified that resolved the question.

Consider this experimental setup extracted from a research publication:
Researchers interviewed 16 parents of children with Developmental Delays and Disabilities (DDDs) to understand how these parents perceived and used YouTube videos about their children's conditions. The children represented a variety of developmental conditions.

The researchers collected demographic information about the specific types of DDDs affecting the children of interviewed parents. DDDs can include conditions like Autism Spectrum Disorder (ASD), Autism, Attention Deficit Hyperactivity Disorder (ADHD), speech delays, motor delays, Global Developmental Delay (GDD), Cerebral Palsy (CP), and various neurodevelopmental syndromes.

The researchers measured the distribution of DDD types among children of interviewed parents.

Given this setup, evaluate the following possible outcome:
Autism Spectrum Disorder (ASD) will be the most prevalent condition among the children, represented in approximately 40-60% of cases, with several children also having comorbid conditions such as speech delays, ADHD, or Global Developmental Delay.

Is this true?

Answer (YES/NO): NO